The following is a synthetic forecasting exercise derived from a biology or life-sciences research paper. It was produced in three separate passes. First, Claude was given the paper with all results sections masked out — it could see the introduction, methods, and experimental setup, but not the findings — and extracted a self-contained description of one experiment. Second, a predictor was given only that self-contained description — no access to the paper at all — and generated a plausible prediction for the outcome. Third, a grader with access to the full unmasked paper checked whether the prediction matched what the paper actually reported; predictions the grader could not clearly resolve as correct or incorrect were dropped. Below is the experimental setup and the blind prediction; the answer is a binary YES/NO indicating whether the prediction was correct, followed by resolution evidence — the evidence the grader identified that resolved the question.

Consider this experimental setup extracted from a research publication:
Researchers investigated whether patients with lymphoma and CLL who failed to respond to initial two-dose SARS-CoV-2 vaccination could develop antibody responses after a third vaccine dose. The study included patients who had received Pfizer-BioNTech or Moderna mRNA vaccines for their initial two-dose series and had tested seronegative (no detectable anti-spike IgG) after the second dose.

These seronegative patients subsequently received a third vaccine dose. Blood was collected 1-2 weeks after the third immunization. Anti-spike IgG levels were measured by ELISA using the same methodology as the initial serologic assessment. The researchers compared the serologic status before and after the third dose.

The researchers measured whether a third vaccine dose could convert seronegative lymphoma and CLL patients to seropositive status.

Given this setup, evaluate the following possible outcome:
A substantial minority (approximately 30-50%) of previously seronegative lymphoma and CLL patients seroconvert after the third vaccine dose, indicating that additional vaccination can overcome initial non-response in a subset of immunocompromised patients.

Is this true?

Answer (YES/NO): YES